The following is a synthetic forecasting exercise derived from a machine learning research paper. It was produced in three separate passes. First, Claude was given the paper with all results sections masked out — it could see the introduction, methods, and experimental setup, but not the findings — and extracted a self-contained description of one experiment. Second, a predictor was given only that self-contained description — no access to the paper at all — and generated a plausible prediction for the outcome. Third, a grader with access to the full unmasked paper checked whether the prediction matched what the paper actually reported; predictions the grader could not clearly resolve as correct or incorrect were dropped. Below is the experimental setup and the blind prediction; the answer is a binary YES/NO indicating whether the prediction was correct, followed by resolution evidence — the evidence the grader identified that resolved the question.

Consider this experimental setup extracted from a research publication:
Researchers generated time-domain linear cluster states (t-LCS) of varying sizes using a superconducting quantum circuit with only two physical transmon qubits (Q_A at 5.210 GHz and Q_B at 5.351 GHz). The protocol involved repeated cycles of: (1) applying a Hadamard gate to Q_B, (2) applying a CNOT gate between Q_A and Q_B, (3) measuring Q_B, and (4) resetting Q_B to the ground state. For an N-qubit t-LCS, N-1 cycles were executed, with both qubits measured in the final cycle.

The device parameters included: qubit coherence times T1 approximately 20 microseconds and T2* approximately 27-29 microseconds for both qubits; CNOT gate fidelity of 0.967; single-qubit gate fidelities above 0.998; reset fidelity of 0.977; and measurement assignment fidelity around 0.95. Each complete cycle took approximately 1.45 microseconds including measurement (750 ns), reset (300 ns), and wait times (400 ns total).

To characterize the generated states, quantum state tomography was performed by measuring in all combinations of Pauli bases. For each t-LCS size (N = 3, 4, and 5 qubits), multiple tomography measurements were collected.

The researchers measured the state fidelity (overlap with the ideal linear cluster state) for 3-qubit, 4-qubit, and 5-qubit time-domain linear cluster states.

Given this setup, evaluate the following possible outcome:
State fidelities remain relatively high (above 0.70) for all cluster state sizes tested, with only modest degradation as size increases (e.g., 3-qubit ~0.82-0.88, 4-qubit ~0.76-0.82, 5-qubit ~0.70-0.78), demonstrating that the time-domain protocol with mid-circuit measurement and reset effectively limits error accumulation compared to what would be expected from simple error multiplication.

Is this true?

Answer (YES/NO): NO